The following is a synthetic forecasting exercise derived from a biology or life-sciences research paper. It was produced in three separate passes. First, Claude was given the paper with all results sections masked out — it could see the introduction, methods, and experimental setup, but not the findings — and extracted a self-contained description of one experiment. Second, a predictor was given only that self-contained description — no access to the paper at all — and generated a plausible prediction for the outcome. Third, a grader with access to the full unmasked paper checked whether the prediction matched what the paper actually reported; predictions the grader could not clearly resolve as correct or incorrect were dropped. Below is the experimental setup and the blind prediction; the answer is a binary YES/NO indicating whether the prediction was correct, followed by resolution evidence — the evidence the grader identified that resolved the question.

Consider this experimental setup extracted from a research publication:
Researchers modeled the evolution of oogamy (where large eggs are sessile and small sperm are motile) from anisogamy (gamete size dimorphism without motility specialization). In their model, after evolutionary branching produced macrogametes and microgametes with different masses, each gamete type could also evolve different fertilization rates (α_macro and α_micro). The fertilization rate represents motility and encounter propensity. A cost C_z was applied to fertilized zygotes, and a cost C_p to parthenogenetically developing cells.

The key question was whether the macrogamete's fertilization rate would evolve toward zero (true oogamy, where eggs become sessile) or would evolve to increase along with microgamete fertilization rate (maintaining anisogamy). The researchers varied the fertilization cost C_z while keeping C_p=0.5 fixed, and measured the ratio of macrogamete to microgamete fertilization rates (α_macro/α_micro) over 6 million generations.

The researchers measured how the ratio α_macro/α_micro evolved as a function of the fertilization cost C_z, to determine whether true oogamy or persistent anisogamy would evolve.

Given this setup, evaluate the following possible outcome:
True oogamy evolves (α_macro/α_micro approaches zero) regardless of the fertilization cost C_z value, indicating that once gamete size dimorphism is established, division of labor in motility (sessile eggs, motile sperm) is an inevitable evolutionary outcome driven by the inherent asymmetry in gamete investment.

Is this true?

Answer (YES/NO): NO